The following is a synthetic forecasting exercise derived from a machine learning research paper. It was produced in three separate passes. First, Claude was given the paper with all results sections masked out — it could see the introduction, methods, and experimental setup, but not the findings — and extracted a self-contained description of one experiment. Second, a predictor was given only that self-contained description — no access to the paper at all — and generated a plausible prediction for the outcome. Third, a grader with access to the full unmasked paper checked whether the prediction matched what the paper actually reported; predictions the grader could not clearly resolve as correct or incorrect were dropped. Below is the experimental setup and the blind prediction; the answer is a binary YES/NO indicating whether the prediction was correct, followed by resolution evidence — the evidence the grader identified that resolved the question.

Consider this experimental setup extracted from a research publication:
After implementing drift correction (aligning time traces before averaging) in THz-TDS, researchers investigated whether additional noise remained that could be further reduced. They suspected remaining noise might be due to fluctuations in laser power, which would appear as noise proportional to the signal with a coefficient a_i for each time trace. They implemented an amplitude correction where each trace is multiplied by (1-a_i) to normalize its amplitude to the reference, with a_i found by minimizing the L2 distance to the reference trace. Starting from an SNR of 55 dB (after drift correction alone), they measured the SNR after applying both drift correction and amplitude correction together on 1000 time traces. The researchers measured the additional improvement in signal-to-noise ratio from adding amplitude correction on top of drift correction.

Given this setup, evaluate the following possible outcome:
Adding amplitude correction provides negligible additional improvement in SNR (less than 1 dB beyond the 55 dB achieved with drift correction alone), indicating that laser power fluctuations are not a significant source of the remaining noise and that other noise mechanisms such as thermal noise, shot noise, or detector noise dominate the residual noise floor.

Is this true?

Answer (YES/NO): NO